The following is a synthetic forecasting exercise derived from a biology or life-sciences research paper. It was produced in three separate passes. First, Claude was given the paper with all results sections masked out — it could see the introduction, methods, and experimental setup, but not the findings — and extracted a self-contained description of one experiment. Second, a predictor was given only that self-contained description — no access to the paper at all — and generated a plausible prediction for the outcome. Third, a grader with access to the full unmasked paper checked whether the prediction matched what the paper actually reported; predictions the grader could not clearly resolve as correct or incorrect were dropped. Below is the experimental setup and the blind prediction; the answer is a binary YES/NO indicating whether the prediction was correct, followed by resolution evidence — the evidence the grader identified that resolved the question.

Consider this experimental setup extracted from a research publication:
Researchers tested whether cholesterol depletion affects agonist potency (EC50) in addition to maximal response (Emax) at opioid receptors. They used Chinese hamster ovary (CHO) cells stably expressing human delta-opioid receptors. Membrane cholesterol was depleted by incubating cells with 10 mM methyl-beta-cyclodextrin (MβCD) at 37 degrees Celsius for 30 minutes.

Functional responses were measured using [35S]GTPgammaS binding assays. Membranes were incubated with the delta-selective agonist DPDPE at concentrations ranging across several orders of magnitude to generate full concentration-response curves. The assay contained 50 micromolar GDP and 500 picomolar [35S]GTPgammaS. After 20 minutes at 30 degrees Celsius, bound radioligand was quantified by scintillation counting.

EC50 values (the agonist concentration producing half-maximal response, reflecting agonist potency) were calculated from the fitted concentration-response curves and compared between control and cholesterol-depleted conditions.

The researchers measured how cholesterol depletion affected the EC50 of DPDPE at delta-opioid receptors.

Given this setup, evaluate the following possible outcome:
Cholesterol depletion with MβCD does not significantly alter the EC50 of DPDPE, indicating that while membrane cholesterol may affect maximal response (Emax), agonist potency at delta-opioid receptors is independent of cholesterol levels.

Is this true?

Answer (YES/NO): YES